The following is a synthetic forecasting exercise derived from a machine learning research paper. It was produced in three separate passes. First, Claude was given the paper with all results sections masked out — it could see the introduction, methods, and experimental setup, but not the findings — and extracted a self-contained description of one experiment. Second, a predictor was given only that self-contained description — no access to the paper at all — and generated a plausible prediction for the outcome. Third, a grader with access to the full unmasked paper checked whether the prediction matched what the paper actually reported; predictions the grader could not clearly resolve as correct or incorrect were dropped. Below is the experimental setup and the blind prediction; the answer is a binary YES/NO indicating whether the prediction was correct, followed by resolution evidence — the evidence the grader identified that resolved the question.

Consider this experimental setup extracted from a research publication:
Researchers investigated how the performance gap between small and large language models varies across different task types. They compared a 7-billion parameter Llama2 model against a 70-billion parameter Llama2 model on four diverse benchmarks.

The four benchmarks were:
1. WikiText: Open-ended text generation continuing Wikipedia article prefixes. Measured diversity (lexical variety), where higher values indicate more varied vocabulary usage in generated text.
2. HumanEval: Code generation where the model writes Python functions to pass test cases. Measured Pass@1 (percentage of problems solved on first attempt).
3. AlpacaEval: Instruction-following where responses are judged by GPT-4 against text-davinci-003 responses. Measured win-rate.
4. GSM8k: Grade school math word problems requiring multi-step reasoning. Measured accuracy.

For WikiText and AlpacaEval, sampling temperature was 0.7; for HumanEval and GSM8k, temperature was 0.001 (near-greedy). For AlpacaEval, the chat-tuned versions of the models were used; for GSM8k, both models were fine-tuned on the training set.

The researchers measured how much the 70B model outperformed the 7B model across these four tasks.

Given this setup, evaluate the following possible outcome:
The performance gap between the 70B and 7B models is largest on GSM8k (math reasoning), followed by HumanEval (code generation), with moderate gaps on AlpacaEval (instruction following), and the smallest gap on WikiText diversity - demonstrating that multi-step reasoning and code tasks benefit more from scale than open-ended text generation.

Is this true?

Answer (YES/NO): YES